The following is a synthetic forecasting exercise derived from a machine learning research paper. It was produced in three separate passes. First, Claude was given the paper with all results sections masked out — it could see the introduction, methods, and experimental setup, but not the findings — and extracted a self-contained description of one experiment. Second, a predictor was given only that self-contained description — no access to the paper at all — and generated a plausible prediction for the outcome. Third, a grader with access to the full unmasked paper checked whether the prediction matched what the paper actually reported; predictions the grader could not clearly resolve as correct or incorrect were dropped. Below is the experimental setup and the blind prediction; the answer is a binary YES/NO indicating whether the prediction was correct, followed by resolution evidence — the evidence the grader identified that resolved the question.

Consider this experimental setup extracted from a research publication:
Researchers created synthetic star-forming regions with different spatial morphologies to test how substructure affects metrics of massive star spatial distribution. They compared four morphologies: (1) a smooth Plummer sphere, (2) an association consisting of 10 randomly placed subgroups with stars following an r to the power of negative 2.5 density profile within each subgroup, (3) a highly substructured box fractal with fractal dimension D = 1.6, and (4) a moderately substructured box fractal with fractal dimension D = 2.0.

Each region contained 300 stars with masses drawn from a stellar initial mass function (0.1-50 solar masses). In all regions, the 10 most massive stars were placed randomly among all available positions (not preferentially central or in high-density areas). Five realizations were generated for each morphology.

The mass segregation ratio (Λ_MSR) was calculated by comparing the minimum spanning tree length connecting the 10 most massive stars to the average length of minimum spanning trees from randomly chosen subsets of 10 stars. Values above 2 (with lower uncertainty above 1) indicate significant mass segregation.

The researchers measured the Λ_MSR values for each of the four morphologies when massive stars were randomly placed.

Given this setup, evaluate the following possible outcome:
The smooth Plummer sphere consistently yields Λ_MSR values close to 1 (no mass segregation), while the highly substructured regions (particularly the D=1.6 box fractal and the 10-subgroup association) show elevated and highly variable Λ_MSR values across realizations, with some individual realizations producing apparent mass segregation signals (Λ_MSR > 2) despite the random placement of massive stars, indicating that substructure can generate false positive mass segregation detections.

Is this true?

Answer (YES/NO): NO